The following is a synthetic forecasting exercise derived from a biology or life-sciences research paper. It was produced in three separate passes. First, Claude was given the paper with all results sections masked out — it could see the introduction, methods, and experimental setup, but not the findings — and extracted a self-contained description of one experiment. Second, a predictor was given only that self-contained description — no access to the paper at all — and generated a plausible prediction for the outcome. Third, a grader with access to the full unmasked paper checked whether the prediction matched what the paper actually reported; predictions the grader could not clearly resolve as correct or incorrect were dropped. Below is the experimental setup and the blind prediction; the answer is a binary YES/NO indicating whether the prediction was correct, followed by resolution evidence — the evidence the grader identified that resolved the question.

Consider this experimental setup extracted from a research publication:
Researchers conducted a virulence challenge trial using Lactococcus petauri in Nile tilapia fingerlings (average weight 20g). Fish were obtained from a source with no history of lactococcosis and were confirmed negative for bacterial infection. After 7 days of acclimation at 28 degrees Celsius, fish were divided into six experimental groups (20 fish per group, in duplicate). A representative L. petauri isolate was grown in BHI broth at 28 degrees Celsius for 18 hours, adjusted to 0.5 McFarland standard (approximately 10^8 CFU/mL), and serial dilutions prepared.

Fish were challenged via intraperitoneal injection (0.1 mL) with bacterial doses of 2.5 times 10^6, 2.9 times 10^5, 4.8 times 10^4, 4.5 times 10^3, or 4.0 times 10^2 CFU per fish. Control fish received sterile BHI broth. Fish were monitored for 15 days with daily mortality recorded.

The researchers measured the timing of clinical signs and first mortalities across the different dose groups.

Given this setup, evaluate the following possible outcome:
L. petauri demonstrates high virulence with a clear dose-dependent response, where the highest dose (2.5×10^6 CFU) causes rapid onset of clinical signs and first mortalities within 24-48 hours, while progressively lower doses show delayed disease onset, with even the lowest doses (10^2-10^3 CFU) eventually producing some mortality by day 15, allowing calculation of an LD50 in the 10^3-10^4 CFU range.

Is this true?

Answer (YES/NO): NO